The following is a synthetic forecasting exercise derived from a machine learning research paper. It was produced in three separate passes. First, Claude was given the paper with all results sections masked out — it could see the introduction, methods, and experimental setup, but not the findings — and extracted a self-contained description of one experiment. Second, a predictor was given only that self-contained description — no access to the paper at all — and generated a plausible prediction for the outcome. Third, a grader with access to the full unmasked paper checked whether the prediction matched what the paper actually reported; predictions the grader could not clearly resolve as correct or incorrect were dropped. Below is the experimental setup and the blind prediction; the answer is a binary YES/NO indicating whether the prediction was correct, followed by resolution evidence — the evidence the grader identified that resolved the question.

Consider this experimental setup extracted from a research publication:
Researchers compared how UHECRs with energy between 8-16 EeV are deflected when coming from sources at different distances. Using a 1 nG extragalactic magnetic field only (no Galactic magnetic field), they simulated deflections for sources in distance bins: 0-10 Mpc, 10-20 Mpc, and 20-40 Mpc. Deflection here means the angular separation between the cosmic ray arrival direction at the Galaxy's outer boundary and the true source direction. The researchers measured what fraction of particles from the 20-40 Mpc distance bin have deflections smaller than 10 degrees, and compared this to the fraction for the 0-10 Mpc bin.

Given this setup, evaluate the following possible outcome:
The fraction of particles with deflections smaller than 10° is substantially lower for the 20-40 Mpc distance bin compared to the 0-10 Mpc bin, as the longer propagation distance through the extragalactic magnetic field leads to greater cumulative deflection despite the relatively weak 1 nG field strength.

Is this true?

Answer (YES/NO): YES